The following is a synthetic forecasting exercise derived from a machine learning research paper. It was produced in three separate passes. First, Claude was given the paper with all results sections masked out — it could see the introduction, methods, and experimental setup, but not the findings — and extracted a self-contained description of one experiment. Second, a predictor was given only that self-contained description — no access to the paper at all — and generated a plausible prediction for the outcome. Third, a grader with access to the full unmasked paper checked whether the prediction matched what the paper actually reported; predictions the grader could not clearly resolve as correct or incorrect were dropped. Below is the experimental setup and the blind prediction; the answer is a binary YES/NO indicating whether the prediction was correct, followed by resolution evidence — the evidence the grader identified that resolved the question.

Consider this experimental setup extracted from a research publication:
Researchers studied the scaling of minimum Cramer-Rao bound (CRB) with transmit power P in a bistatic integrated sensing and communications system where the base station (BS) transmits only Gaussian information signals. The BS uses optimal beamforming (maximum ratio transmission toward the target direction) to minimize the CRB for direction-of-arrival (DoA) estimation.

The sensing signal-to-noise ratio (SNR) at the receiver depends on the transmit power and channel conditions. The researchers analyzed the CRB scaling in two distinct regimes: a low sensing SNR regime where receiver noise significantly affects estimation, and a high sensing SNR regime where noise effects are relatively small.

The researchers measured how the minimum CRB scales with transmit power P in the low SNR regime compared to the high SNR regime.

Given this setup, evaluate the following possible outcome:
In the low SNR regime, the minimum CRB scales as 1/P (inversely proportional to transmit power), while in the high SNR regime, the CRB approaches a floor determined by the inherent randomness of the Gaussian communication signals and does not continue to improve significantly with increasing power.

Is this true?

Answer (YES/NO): NO